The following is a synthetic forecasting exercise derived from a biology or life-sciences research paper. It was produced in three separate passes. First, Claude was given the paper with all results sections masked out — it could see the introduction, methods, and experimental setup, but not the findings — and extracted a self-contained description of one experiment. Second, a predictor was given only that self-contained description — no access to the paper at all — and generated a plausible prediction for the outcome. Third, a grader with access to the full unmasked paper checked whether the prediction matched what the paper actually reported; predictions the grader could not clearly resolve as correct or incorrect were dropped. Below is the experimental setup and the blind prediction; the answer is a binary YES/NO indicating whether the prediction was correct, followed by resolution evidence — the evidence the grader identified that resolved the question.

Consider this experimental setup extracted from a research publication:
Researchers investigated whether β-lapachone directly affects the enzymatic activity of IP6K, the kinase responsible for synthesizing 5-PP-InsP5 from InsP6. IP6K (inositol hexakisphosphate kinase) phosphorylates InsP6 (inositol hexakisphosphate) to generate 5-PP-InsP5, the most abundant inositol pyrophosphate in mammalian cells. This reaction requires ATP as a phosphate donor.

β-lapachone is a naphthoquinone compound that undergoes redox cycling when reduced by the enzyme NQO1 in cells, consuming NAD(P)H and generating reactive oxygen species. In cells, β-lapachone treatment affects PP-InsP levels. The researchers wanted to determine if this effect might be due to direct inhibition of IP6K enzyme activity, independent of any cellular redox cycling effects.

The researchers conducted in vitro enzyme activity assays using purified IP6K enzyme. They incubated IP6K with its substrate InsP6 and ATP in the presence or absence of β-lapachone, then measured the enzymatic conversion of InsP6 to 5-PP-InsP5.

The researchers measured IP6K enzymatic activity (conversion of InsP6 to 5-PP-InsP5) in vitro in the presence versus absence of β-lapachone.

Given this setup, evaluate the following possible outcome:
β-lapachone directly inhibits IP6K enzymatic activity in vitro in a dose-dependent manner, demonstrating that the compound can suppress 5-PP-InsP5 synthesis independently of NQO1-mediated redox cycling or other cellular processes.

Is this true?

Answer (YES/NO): YES